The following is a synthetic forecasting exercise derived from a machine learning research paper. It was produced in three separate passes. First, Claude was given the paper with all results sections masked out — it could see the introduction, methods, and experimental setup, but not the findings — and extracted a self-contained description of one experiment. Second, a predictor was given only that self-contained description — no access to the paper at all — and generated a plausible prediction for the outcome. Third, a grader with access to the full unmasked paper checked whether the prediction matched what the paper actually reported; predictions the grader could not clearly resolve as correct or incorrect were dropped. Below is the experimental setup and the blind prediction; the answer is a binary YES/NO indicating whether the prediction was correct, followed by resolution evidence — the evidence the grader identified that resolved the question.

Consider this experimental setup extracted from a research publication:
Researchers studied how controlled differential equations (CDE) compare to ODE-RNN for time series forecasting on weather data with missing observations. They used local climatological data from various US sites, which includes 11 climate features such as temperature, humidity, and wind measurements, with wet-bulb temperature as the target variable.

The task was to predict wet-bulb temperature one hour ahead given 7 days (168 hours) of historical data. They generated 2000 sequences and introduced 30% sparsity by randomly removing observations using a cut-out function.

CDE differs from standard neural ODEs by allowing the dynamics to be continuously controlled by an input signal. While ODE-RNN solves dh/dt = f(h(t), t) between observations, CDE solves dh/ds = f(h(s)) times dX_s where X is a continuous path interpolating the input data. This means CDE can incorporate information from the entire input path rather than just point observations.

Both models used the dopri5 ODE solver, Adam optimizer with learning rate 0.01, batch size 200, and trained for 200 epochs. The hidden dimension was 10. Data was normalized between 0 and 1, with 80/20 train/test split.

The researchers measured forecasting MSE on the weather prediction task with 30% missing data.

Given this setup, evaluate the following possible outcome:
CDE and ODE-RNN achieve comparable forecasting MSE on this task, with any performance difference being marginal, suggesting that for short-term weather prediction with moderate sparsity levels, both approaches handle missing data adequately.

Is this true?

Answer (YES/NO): NO